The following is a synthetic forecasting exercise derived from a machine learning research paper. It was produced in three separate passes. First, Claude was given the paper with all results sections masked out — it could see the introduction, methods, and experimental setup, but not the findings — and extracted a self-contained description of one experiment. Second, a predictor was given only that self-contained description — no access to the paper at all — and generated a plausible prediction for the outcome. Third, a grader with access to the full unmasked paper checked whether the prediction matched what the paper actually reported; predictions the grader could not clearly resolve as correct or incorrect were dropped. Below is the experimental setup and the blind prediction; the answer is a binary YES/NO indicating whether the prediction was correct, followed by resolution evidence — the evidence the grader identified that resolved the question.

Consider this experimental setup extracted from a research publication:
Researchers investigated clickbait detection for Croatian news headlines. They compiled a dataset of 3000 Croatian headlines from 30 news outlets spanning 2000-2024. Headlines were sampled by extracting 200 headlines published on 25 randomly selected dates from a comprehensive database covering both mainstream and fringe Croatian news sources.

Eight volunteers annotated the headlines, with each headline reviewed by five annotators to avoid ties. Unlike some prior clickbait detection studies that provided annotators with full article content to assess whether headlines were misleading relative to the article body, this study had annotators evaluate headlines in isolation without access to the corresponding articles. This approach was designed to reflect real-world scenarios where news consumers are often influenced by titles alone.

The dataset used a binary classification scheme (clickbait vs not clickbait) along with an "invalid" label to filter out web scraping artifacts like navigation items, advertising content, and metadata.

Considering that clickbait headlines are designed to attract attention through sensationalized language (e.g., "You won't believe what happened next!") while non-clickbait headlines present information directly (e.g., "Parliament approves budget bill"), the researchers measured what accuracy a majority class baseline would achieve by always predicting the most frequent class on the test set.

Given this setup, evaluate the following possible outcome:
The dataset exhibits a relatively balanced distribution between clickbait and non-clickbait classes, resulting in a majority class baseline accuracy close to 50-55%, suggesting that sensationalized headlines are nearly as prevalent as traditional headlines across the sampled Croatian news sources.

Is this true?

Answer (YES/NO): YES